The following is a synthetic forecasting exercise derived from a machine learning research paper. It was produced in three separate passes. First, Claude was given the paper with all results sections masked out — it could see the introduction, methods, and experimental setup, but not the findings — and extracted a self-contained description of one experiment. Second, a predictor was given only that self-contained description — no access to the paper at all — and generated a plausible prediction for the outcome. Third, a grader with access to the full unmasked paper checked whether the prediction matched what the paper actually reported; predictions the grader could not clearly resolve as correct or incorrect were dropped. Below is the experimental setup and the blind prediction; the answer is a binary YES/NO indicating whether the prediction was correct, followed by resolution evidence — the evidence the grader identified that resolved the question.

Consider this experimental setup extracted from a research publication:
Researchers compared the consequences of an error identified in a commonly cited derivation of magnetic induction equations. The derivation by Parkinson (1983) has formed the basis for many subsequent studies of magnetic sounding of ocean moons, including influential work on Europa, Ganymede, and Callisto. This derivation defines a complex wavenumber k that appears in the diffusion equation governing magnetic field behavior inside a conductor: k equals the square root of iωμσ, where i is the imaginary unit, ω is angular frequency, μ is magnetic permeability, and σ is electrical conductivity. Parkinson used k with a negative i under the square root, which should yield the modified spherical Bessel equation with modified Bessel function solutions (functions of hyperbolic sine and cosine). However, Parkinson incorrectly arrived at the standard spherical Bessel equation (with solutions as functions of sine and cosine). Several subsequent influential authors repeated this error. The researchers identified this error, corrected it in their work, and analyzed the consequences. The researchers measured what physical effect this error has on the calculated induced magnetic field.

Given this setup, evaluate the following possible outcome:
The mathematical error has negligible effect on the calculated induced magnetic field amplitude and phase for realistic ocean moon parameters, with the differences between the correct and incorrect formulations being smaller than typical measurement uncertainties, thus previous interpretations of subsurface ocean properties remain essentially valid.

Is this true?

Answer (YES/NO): YES